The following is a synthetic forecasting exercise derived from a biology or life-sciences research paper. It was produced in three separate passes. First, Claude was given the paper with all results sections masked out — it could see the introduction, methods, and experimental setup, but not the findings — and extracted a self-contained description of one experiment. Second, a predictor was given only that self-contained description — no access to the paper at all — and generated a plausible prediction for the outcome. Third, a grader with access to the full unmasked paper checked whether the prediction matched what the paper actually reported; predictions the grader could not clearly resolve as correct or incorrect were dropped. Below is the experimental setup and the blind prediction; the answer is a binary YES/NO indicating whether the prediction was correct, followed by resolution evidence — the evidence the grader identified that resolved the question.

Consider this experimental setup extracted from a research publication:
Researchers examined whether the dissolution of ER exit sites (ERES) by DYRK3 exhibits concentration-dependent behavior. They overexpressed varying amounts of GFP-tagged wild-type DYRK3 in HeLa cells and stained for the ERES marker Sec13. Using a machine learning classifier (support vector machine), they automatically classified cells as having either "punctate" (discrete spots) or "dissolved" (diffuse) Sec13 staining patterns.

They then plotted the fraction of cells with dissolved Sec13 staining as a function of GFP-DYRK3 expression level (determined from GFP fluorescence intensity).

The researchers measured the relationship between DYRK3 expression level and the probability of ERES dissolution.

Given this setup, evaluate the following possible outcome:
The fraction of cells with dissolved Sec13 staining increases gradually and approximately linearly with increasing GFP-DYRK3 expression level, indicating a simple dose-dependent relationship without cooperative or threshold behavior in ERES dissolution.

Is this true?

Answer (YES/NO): NO